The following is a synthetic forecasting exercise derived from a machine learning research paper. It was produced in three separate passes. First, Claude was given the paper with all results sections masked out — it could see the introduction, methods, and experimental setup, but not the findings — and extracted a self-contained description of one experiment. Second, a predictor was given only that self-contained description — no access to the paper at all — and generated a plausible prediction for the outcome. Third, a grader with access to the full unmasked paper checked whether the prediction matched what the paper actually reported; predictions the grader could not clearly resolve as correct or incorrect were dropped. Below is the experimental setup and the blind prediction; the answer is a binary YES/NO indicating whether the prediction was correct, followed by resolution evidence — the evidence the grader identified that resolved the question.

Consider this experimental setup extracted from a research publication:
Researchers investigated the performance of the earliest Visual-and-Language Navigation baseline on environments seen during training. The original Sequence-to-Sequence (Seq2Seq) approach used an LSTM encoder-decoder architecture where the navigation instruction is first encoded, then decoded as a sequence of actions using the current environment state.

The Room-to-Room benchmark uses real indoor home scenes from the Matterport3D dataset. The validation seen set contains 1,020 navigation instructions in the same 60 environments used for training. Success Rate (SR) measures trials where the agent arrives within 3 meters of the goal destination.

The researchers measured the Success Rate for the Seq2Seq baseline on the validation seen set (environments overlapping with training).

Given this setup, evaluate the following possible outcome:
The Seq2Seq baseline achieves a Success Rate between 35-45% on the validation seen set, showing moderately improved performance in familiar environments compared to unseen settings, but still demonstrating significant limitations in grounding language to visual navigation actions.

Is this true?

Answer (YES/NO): YES